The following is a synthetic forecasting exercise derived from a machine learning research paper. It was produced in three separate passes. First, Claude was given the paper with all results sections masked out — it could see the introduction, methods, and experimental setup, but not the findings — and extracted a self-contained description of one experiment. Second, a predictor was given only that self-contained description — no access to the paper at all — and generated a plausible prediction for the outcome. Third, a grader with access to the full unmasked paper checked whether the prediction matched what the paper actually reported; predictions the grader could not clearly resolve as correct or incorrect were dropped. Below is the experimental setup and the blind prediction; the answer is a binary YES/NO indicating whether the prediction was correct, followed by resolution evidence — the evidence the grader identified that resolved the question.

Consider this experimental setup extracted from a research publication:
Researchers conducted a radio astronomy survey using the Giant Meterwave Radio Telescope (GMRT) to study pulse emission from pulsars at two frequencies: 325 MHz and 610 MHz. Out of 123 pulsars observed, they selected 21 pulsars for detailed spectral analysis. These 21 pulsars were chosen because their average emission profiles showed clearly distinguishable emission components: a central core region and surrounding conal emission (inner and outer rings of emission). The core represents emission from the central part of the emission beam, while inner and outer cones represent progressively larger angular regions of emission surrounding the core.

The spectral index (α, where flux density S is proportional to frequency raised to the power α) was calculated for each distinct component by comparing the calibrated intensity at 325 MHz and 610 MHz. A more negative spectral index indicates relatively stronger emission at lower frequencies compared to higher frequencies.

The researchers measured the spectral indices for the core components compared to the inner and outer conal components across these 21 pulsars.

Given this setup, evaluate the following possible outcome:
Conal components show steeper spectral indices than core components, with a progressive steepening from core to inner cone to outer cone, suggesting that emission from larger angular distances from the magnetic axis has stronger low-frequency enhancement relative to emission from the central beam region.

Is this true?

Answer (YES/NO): NO